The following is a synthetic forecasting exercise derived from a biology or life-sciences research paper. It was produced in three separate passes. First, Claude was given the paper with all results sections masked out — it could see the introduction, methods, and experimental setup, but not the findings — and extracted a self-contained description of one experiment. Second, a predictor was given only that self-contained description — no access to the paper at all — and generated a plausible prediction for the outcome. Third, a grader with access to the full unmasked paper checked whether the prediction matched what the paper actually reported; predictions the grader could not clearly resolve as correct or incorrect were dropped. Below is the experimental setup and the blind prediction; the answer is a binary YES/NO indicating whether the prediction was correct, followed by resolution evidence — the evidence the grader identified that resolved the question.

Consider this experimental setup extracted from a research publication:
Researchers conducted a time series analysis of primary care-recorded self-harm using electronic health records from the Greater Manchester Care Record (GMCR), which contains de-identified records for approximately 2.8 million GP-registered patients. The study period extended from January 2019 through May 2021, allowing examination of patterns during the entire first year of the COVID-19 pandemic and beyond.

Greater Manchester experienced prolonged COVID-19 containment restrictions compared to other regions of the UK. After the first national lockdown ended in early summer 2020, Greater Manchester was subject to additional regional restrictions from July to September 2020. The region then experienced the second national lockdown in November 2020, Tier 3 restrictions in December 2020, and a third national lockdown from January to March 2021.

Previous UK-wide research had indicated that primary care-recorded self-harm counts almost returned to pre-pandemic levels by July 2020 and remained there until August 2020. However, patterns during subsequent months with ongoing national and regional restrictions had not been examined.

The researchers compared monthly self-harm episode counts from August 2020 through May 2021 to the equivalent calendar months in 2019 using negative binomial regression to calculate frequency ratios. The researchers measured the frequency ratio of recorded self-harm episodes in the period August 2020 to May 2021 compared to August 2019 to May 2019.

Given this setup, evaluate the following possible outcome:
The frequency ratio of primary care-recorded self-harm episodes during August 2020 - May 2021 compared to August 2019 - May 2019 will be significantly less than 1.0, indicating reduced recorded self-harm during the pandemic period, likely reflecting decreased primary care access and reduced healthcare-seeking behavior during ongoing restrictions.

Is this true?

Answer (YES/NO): YES